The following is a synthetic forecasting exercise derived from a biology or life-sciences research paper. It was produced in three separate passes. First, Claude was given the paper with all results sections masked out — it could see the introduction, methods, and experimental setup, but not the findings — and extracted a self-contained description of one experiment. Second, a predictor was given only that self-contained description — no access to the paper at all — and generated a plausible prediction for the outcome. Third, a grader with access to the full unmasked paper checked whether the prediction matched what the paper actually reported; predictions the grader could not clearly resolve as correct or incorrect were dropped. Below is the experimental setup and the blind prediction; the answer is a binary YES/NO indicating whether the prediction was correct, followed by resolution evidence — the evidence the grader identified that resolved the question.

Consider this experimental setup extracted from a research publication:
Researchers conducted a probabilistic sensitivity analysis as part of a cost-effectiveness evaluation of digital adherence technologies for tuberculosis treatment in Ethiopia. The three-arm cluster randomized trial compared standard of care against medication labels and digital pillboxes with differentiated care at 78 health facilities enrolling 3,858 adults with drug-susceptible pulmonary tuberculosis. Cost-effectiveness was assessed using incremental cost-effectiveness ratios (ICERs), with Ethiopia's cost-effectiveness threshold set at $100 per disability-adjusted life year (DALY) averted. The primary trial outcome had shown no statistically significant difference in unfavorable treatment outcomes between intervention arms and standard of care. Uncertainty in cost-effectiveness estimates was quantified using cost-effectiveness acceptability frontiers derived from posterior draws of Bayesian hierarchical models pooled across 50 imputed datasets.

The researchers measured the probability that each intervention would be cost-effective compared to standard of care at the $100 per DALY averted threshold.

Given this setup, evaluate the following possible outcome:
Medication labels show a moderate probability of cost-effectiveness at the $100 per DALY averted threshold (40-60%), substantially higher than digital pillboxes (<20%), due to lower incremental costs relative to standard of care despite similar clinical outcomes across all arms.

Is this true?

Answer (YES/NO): NO